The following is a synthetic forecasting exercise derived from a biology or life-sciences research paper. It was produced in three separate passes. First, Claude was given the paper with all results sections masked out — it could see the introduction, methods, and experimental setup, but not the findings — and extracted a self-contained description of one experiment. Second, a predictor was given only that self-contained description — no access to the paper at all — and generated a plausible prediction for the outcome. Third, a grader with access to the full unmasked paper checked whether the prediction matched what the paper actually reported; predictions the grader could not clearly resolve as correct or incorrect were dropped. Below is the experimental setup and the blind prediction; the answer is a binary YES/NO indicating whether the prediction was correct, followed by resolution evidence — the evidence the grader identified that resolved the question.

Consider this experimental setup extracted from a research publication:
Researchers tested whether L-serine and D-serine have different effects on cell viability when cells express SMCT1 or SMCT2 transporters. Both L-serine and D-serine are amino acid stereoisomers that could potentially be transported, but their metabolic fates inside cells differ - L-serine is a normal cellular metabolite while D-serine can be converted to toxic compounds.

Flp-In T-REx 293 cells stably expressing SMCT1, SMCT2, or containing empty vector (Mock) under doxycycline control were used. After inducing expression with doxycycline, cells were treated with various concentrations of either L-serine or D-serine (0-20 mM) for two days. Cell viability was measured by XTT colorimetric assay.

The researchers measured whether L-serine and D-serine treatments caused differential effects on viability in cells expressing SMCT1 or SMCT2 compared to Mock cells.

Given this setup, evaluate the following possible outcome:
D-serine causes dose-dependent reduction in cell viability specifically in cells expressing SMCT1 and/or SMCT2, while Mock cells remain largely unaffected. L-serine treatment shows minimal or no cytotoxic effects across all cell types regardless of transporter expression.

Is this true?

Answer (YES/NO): NO